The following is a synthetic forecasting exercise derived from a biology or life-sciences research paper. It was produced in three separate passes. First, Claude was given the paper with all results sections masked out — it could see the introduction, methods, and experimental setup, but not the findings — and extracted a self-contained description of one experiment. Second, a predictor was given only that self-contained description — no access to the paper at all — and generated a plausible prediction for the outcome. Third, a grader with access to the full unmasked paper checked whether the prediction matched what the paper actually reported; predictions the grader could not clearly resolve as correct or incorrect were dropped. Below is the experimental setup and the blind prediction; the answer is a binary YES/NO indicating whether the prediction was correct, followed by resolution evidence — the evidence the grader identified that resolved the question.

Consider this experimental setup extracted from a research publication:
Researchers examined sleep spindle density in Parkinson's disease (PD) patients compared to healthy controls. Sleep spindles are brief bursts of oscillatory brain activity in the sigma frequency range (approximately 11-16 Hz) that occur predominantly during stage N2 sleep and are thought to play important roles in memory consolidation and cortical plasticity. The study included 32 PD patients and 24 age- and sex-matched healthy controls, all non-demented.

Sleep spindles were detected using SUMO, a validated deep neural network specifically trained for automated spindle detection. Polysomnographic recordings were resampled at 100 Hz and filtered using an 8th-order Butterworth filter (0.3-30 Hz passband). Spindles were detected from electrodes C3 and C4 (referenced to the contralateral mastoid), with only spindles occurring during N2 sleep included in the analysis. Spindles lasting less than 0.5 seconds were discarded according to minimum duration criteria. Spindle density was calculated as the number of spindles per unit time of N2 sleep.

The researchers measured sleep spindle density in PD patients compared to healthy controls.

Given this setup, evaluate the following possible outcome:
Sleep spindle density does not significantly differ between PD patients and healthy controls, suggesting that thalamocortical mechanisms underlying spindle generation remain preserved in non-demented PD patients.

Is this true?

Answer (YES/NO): NO